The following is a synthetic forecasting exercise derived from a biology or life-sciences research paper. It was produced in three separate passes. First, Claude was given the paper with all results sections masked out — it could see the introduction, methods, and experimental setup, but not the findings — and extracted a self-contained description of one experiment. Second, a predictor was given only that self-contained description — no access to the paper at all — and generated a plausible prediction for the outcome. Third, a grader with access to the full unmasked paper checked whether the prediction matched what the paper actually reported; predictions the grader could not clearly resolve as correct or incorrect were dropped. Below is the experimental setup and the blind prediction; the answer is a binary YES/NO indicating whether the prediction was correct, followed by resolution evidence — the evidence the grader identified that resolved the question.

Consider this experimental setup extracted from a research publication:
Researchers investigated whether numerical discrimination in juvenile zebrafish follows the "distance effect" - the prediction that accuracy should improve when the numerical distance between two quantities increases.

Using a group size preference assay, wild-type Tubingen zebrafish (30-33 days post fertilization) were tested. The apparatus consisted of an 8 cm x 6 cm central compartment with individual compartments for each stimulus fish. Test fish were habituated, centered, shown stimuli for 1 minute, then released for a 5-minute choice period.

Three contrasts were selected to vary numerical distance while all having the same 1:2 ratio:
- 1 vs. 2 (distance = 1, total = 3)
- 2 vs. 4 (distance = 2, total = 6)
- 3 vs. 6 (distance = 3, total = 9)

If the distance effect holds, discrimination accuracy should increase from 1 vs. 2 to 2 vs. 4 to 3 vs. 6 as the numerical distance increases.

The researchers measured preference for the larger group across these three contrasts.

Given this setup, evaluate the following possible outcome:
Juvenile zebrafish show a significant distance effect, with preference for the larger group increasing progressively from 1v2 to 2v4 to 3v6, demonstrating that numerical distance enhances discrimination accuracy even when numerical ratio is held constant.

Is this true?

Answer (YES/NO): NO